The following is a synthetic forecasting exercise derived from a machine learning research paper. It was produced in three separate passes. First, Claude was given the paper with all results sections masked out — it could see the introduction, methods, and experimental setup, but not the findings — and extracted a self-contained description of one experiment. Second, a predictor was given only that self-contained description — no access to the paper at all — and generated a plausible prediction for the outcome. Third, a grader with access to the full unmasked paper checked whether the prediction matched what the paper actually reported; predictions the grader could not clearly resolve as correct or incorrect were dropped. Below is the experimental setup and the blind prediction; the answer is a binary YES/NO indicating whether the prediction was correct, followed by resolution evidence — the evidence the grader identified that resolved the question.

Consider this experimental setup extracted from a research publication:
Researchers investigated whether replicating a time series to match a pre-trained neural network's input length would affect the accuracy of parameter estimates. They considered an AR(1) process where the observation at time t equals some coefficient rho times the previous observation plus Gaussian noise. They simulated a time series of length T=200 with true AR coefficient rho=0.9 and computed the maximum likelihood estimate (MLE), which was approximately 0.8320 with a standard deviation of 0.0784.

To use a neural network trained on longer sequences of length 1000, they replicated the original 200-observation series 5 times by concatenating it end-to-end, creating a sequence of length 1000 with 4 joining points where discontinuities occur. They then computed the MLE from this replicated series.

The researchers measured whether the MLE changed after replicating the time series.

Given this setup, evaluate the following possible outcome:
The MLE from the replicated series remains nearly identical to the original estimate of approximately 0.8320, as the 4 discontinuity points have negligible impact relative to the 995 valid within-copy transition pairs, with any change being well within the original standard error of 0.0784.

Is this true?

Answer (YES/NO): YES